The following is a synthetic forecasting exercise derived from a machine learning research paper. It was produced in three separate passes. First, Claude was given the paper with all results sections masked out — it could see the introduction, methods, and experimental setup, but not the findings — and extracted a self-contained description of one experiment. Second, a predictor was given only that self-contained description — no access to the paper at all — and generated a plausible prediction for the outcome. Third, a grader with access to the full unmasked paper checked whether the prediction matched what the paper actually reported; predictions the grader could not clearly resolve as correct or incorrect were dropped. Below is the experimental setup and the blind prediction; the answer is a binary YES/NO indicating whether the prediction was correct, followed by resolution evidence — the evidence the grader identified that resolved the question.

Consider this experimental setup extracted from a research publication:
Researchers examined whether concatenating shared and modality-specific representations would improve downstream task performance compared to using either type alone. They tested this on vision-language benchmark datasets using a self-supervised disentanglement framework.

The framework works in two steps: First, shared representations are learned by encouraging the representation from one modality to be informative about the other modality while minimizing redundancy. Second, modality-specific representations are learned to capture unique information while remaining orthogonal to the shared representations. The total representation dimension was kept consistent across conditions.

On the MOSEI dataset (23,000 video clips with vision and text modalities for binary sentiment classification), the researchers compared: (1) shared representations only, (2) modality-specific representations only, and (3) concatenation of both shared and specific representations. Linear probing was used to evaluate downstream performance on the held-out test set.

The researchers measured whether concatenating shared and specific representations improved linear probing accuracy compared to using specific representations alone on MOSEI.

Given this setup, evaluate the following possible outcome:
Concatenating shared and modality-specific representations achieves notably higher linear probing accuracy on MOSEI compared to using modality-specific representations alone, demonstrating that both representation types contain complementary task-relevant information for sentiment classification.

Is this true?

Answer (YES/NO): YES